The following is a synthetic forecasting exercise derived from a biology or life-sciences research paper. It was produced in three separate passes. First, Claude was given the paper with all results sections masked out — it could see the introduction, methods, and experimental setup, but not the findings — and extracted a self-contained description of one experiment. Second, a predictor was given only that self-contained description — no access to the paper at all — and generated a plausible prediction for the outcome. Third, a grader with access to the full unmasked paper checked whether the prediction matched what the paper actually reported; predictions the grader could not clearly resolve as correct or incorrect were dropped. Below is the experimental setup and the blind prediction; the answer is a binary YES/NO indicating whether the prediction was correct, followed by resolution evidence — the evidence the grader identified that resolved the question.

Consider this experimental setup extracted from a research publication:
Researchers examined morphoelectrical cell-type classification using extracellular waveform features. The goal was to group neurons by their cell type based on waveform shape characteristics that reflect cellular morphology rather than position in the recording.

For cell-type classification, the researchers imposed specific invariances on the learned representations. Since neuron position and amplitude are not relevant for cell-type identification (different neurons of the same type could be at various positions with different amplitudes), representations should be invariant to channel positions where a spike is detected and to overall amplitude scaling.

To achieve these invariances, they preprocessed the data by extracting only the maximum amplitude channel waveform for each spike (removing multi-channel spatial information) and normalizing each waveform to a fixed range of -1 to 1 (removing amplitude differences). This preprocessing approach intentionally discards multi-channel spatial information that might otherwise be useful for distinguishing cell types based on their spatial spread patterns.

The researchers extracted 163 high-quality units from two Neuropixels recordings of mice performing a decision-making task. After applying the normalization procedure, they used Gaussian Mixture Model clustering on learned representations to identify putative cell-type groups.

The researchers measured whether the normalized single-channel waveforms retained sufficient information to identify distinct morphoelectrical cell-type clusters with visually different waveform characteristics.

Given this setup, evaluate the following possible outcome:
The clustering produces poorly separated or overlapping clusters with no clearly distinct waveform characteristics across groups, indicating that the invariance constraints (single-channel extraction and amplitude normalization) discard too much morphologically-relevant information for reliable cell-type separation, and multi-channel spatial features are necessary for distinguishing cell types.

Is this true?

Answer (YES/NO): NO